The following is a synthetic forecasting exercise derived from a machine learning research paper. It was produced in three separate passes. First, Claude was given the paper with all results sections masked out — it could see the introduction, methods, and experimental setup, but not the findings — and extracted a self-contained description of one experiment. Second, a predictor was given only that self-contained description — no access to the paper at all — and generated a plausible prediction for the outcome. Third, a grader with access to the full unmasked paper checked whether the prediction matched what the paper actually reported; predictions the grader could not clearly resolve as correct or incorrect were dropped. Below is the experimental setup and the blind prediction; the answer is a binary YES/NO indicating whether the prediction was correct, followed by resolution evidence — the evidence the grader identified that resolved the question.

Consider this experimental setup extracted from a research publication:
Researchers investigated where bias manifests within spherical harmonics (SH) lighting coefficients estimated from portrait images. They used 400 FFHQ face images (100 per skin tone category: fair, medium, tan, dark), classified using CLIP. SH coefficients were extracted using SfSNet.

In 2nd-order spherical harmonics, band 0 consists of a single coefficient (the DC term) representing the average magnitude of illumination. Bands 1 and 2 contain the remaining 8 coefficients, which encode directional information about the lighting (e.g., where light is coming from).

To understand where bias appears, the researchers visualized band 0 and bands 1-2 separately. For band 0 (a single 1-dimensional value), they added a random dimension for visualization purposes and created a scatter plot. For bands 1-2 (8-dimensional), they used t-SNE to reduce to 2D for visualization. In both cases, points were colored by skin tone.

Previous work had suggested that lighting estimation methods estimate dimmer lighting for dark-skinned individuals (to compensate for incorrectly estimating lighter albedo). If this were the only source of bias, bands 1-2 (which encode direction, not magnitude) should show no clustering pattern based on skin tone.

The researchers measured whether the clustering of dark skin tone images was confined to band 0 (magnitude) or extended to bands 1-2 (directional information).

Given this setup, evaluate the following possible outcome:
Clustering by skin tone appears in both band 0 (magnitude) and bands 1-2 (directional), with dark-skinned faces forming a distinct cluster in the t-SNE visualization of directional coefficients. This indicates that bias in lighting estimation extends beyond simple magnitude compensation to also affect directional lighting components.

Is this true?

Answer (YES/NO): YES